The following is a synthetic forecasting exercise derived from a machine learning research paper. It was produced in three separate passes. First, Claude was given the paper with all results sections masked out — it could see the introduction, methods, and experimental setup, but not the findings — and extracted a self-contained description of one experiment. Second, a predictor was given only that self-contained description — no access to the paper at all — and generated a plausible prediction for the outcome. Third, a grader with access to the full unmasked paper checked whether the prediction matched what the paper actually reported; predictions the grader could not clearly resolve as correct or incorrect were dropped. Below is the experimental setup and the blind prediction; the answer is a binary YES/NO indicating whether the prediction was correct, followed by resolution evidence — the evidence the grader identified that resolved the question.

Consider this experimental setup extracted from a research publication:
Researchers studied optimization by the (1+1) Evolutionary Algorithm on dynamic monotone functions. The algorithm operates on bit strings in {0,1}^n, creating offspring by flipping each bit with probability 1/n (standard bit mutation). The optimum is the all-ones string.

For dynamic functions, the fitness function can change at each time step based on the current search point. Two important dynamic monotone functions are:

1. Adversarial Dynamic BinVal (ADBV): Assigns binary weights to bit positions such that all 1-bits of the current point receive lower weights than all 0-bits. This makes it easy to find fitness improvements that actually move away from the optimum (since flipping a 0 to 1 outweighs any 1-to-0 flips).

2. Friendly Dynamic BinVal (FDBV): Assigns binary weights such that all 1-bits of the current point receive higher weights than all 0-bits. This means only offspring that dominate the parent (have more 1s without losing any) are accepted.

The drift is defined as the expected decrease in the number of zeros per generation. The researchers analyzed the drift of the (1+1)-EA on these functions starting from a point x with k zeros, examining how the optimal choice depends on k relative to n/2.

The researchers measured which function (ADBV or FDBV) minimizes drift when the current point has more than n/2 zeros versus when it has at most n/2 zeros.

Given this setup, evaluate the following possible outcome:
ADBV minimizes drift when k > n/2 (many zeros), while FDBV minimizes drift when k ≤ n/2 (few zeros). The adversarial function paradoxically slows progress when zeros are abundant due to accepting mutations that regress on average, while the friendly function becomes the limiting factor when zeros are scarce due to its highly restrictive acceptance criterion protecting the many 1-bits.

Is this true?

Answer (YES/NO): NO